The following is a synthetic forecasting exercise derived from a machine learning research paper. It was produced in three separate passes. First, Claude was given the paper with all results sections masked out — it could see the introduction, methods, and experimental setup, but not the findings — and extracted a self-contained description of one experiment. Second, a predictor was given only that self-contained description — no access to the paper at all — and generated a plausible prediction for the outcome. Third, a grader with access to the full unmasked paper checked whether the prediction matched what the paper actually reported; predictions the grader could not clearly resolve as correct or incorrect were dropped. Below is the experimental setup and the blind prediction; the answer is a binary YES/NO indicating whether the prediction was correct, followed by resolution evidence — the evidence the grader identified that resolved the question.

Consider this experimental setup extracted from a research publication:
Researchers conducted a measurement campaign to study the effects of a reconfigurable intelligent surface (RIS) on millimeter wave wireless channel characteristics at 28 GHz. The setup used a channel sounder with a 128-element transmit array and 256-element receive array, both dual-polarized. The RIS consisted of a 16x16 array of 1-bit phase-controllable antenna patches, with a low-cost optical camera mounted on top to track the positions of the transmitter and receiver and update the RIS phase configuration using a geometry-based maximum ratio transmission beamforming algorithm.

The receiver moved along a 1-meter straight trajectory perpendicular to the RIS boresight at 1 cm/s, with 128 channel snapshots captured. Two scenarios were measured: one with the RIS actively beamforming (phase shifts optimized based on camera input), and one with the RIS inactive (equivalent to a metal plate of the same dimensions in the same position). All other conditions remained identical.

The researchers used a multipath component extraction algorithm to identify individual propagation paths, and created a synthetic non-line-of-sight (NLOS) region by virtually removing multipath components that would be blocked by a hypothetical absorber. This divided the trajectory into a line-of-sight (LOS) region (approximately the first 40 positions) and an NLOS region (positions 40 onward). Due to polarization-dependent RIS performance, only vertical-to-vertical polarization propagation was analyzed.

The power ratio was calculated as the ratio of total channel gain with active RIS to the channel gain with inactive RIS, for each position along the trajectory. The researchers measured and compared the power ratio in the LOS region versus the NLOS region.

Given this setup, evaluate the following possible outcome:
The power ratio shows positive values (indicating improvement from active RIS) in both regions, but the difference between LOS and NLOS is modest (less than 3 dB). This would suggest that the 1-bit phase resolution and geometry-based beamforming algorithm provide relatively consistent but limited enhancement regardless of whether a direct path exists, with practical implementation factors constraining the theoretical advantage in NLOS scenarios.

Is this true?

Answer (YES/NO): NO